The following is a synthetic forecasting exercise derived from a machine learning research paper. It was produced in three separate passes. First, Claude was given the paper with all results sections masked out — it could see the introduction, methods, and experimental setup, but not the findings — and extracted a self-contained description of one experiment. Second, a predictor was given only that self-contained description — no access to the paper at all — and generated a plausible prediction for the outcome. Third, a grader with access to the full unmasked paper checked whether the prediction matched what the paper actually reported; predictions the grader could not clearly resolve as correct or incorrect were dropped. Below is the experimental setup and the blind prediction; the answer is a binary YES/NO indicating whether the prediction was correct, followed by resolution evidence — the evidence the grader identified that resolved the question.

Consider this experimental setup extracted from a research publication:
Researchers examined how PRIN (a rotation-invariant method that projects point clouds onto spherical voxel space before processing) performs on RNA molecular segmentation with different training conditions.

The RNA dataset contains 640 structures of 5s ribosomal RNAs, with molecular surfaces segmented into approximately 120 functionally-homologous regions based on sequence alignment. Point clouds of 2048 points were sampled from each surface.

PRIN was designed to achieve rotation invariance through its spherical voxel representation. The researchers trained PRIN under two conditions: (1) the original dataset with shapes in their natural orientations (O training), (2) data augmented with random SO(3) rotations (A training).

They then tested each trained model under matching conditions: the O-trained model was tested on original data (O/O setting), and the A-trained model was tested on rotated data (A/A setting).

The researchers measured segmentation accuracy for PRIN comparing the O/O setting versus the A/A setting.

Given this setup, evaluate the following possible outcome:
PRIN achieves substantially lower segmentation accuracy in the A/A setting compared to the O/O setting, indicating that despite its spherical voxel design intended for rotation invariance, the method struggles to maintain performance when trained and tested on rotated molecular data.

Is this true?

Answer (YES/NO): YES